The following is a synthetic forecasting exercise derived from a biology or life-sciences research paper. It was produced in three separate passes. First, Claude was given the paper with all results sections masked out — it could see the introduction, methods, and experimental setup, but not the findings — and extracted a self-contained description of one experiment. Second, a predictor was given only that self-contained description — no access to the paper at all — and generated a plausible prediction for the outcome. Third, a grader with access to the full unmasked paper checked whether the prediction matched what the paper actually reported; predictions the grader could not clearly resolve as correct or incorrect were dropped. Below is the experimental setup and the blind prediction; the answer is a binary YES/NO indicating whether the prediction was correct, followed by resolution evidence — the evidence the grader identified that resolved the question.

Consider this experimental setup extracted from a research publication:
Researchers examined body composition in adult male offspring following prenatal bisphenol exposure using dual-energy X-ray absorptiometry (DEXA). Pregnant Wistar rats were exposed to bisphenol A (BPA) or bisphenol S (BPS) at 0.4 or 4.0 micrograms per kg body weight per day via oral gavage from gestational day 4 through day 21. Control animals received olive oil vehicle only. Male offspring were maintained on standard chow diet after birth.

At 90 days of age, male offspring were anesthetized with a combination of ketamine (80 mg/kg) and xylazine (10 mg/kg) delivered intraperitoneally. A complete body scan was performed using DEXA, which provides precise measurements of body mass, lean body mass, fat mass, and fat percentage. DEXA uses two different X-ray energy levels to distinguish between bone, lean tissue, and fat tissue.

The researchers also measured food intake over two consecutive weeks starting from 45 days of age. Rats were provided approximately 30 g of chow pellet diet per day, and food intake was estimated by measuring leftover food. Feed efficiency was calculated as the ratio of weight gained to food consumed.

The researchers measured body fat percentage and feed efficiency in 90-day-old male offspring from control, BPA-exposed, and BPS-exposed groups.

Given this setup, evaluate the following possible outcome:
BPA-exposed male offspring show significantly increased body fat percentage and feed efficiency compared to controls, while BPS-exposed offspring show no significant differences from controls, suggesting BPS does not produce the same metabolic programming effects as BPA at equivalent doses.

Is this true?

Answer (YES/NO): NO